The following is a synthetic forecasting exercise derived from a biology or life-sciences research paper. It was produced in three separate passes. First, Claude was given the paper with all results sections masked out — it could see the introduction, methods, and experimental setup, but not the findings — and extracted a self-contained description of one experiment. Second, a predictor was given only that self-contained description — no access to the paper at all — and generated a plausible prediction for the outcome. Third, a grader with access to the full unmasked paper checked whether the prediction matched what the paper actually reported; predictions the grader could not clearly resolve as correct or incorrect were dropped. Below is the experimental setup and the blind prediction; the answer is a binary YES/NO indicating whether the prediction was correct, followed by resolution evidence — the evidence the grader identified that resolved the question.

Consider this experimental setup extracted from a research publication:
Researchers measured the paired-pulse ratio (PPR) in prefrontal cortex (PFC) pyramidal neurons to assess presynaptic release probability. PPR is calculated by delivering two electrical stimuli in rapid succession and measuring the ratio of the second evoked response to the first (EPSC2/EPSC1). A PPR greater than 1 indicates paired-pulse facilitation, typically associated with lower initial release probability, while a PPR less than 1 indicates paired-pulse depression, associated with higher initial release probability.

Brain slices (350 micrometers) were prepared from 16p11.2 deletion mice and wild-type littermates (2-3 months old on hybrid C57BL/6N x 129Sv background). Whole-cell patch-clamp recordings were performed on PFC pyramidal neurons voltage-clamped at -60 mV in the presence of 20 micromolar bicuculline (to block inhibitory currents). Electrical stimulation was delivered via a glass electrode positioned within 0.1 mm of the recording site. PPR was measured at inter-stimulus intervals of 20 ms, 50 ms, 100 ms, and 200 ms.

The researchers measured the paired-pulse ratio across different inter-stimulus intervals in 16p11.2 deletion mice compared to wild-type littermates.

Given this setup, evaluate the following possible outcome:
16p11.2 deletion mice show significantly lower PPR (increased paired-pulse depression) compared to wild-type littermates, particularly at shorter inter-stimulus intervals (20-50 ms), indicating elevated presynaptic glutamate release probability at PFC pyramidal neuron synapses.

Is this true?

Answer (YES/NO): YES